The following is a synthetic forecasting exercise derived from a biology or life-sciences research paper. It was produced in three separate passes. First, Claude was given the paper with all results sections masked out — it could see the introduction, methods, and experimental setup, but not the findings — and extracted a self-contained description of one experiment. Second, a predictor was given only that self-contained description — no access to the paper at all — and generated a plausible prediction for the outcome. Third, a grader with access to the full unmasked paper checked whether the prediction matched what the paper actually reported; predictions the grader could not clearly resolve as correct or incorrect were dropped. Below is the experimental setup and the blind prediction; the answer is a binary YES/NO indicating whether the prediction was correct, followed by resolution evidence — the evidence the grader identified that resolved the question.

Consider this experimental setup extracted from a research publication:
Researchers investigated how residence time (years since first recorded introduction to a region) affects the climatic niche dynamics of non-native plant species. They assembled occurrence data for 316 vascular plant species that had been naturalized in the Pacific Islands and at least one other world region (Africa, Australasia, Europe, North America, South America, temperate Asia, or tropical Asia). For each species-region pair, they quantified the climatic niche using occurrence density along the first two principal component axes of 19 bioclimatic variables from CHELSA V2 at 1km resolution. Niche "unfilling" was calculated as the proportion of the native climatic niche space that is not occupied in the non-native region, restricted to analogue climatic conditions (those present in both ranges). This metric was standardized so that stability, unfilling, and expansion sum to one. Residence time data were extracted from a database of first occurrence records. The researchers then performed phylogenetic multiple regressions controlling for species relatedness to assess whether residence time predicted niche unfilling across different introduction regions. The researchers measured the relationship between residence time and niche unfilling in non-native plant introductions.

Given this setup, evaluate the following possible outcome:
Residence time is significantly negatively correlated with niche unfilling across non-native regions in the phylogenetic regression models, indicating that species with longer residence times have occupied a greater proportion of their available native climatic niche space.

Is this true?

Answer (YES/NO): YES